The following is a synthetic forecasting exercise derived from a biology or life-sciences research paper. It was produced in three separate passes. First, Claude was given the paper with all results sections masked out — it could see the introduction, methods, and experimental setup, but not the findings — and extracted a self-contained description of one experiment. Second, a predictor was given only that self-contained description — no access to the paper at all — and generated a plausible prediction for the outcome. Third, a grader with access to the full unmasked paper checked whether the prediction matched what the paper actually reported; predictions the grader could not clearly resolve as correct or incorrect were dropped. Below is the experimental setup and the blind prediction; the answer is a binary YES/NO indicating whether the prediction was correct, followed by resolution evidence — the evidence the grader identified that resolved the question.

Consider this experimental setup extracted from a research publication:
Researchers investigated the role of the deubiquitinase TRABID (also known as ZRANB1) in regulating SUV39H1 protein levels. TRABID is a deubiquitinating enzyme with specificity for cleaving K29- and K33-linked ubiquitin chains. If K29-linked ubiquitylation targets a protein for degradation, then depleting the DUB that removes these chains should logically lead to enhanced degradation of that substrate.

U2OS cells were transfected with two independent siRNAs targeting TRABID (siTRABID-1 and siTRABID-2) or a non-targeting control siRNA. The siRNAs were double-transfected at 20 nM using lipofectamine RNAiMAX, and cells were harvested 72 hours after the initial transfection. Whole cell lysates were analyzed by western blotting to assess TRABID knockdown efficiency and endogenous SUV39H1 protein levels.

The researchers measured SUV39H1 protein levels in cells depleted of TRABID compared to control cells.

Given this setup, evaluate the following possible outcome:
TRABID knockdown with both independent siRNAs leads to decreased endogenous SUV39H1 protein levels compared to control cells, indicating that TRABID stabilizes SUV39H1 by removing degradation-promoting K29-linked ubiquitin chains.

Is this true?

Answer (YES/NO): YES